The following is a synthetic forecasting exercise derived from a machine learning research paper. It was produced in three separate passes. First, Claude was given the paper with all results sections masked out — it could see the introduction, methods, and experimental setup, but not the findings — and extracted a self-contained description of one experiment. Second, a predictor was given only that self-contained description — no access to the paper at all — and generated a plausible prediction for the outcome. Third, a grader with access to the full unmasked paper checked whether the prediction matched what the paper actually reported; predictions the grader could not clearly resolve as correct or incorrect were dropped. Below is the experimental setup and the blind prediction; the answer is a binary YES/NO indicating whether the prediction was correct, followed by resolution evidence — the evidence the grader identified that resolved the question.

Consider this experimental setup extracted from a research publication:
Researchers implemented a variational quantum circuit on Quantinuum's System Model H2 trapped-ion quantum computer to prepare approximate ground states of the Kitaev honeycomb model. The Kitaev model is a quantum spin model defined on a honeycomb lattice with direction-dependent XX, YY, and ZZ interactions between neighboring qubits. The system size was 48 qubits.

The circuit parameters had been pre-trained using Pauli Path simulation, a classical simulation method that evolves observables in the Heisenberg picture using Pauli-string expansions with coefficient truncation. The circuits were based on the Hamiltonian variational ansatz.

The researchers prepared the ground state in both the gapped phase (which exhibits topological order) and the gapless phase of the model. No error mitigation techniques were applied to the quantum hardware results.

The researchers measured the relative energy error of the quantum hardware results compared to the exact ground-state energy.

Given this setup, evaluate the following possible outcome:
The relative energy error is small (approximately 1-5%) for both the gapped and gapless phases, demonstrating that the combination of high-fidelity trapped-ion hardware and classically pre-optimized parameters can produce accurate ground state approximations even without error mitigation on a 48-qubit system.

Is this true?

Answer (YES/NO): NO